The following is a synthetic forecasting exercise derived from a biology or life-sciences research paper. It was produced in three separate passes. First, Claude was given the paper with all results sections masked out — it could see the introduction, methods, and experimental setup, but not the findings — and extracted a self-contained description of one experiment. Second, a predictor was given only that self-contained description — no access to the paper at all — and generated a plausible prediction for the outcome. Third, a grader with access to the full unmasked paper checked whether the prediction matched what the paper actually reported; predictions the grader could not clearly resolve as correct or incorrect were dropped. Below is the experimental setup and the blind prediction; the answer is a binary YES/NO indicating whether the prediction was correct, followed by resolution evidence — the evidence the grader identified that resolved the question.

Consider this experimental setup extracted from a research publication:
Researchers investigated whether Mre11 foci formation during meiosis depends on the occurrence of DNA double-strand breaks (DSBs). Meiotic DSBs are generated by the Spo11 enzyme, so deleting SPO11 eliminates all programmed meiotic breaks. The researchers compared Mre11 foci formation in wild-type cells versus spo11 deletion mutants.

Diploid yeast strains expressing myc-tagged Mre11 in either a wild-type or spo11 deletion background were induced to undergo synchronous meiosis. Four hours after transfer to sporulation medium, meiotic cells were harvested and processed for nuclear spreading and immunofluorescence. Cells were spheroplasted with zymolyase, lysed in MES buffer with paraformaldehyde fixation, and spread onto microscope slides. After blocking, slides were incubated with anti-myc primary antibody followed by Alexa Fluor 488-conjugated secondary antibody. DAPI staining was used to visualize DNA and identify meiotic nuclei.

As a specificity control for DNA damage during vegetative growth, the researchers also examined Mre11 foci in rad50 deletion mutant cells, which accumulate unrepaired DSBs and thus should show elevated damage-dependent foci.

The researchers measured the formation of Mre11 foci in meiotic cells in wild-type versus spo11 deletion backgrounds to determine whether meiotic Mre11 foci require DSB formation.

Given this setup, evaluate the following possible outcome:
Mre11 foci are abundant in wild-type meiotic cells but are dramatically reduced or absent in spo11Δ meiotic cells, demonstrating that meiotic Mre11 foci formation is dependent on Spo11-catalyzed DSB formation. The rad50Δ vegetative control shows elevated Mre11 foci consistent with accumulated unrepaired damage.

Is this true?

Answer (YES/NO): NO